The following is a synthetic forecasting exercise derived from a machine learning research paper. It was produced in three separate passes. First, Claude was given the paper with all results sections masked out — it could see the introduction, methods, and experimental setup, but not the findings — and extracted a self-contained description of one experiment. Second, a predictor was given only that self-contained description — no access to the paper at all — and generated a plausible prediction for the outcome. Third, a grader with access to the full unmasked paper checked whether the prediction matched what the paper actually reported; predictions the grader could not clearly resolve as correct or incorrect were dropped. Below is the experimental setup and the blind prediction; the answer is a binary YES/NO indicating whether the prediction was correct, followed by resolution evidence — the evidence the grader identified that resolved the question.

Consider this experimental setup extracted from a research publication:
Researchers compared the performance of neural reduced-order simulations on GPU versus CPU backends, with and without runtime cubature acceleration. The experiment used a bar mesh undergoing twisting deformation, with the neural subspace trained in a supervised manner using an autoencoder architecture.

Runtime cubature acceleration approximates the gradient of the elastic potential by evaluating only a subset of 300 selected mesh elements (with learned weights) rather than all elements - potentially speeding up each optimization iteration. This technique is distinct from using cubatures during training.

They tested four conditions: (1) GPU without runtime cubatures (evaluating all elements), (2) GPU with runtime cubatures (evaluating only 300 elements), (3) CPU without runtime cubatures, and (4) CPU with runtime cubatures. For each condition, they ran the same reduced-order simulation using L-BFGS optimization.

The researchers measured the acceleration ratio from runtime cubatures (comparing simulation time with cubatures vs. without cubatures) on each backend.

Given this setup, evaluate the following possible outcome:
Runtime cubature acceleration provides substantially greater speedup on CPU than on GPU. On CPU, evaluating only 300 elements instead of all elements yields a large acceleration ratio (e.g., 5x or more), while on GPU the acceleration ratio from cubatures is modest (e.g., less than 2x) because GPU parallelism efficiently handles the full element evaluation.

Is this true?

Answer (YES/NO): YES